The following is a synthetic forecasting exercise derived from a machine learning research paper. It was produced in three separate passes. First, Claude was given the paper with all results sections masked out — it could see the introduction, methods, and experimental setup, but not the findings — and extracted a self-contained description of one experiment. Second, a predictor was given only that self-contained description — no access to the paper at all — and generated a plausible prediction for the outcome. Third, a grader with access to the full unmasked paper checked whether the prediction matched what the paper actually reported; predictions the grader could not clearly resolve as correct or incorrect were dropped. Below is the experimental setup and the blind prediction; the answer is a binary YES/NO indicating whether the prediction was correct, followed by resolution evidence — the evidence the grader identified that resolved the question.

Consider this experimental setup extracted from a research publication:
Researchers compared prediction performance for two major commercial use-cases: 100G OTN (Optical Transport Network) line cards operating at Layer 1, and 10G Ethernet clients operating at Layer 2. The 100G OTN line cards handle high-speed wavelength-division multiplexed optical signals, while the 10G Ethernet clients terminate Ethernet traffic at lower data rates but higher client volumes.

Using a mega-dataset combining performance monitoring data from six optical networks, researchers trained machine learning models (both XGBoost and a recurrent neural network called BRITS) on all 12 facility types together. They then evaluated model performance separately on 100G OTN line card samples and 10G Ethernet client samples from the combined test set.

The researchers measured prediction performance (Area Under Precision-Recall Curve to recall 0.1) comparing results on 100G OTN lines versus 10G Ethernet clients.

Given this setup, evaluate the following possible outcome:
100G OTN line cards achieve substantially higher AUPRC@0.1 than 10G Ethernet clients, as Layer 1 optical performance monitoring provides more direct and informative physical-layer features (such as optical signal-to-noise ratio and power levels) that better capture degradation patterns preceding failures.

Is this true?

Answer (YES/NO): NO